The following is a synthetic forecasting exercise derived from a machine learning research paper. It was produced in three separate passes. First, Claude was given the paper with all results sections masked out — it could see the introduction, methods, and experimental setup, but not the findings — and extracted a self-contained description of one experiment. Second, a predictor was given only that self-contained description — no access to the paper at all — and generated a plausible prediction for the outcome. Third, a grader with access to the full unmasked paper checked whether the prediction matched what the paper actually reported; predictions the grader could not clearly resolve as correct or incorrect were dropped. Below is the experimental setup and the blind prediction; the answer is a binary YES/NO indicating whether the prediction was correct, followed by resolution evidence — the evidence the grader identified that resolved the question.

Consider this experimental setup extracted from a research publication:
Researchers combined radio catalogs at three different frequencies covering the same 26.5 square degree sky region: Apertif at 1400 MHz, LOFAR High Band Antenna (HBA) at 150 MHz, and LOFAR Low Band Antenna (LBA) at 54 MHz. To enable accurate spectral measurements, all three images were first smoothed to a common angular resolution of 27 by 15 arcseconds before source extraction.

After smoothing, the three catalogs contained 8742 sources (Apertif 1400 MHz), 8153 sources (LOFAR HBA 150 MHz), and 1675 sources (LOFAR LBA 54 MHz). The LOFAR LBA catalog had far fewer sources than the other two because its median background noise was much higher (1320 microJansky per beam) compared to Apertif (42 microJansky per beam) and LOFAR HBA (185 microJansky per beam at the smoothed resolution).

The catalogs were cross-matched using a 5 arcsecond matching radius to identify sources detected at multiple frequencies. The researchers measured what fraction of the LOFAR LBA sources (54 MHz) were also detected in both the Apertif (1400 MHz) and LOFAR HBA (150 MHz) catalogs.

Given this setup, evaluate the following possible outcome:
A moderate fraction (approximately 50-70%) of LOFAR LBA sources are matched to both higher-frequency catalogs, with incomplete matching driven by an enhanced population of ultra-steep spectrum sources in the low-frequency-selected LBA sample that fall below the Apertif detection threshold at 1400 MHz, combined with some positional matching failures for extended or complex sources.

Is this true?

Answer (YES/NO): NO